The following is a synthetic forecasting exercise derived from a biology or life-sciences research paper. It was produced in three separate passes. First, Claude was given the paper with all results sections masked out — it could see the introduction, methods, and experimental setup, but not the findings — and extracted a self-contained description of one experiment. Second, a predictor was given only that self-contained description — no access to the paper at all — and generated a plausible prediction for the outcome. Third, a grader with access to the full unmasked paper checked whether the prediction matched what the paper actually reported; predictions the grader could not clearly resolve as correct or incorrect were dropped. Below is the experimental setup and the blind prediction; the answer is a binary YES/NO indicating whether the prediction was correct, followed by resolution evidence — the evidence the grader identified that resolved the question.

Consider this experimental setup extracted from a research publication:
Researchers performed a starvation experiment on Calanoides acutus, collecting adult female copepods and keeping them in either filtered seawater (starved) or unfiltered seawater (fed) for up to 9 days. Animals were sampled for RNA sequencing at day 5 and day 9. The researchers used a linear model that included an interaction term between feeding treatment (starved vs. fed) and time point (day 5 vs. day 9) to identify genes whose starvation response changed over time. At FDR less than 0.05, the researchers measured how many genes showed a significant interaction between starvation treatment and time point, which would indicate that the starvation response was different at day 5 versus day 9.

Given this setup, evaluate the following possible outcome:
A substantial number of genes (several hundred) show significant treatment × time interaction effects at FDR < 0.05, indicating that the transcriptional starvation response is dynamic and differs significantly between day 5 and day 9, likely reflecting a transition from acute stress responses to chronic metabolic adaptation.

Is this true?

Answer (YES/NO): NO